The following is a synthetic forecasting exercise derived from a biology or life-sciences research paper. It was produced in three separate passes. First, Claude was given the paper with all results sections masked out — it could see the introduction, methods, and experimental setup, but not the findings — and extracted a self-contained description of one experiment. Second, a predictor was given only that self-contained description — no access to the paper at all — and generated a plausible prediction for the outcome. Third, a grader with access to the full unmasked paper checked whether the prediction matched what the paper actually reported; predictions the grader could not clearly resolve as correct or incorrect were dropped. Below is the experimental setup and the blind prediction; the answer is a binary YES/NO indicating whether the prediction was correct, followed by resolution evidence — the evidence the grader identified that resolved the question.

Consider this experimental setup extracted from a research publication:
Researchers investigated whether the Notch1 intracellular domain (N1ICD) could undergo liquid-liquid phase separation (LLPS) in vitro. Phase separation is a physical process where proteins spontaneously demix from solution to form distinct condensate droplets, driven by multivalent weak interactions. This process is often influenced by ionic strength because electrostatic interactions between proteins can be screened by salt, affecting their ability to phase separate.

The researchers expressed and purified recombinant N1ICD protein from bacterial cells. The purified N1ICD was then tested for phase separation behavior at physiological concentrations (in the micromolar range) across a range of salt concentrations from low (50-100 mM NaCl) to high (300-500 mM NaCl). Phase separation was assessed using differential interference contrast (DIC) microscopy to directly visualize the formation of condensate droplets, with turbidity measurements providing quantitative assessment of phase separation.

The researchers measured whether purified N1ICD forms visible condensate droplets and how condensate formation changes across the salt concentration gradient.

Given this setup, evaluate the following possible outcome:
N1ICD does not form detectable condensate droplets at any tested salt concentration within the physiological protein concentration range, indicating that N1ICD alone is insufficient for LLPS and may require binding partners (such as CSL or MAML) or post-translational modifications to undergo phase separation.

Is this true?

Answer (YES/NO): NO